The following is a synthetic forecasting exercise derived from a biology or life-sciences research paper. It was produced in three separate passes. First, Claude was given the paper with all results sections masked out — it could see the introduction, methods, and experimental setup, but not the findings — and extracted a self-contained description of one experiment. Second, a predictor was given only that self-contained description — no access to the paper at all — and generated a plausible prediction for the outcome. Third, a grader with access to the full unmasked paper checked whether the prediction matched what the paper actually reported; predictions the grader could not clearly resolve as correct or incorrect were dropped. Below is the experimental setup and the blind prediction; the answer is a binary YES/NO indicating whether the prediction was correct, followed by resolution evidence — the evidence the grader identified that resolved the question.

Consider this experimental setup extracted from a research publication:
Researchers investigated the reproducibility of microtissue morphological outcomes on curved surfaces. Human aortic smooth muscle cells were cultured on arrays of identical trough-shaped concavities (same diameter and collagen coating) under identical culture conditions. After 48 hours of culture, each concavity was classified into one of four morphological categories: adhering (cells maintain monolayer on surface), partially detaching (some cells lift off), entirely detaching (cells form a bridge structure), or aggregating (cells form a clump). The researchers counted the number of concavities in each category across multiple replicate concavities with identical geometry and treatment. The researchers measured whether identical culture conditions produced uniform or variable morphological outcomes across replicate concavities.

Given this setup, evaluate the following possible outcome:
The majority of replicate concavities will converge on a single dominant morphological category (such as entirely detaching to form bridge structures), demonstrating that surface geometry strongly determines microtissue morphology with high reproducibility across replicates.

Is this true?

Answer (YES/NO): NO